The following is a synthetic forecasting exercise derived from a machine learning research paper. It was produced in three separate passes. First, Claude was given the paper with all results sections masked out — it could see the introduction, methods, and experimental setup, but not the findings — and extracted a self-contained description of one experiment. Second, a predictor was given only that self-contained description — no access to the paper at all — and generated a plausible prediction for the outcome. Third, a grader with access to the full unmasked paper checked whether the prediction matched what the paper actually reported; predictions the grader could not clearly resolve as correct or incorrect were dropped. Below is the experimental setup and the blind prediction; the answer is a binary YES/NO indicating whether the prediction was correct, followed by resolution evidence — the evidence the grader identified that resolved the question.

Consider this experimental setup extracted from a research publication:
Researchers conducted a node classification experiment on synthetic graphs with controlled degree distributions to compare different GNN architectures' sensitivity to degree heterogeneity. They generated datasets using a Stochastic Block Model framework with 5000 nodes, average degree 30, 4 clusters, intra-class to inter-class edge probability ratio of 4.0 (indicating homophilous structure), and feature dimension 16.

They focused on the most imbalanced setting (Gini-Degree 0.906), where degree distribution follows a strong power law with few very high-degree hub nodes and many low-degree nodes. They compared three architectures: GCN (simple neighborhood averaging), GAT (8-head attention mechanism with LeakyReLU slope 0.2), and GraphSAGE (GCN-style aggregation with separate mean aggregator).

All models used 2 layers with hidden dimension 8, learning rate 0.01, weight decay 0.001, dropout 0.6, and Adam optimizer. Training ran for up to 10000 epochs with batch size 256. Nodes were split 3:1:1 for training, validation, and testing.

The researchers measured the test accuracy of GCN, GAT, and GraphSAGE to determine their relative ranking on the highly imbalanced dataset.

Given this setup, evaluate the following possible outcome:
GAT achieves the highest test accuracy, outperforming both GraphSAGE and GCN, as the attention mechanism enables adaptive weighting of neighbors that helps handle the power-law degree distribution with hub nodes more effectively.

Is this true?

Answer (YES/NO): NO